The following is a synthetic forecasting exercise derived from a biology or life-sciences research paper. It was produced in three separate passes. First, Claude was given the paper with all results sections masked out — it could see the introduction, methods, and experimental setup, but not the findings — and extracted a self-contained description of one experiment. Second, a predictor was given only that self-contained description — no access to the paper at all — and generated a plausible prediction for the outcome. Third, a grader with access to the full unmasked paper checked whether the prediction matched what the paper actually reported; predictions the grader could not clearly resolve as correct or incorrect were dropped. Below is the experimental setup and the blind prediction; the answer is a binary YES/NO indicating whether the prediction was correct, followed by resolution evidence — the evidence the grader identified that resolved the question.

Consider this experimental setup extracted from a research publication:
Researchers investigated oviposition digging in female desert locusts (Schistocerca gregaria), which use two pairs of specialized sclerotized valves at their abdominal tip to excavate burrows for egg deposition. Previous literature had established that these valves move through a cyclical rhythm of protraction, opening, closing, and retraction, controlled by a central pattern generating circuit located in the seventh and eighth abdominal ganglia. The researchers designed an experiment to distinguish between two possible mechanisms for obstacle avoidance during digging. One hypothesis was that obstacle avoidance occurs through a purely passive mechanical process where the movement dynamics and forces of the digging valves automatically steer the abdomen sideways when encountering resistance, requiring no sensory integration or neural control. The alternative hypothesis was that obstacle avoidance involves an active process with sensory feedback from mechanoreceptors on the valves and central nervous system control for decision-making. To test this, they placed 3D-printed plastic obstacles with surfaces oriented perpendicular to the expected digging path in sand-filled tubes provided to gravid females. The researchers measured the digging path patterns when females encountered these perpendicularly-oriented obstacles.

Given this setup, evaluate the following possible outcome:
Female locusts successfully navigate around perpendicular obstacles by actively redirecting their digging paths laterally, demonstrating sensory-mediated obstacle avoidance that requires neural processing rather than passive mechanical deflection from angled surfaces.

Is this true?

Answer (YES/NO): YES